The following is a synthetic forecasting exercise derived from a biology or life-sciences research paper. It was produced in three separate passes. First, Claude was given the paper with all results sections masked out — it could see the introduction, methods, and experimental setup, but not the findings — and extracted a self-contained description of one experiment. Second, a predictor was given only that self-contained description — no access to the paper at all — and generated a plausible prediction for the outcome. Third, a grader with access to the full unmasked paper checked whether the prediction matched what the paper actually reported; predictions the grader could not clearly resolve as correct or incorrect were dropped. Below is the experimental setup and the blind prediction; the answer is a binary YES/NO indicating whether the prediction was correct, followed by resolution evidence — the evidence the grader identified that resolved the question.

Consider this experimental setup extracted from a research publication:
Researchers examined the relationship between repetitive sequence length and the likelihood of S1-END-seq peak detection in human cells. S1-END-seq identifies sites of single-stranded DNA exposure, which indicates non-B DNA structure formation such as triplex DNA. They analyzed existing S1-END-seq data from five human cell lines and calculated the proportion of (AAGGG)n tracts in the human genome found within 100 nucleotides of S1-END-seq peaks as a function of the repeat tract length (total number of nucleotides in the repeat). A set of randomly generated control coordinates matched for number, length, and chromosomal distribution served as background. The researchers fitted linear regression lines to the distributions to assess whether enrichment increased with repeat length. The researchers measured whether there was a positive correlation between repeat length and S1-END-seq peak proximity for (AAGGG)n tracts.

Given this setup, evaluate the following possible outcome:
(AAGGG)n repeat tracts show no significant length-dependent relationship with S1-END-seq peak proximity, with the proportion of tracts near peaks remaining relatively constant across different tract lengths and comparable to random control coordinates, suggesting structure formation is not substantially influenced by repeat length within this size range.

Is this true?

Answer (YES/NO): NO